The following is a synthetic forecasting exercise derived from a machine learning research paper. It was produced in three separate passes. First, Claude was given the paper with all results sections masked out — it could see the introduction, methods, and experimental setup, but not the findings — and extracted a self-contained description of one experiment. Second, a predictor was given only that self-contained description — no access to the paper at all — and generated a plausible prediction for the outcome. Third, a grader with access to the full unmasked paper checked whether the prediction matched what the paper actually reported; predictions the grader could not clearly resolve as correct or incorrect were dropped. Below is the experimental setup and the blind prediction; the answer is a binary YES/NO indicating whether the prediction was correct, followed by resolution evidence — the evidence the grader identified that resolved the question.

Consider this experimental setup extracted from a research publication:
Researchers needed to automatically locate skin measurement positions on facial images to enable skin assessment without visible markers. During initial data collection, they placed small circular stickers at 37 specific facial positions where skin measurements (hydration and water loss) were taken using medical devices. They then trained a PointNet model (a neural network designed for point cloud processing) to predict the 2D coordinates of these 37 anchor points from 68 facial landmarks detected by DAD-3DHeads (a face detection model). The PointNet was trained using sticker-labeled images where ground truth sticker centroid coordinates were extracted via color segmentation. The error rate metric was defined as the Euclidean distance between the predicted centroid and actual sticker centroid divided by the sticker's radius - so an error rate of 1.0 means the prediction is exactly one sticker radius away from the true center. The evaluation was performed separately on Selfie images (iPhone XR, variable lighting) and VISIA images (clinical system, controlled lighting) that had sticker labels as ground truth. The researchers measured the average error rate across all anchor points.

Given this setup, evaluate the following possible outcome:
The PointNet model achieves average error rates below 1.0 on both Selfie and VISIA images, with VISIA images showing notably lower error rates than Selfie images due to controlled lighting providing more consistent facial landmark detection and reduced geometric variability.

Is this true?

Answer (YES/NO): NO